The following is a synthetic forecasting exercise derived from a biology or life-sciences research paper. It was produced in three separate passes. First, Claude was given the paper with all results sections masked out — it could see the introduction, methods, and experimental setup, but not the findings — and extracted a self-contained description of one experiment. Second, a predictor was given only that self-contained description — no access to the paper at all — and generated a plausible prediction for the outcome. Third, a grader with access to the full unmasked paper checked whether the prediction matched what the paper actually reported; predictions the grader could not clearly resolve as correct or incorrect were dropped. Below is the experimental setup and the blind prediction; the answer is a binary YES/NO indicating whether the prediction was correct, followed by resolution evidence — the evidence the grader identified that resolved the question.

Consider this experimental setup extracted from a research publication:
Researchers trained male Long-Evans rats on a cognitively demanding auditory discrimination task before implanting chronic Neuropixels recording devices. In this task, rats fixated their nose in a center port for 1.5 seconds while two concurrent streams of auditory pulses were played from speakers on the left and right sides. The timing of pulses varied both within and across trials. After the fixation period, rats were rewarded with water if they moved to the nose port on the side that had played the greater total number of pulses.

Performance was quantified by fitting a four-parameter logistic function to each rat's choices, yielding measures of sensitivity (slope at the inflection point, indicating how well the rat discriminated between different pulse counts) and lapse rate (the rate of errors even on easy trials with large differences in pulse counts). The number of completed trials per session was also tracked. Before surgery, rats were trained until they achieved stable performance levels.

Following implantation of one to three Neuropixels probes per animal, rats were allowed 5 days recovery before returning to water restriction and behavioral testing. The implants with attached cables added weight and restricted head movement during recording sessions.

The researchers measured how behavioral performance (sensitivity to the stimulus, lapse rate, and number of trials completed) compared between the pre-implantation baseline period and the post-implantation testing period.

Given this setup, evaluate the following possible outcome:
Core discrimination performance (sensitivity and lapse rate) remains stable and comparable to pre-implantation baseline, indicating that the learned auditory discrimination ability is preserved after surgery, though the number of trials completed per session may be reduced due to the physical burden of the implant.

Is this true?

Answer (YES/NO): NO